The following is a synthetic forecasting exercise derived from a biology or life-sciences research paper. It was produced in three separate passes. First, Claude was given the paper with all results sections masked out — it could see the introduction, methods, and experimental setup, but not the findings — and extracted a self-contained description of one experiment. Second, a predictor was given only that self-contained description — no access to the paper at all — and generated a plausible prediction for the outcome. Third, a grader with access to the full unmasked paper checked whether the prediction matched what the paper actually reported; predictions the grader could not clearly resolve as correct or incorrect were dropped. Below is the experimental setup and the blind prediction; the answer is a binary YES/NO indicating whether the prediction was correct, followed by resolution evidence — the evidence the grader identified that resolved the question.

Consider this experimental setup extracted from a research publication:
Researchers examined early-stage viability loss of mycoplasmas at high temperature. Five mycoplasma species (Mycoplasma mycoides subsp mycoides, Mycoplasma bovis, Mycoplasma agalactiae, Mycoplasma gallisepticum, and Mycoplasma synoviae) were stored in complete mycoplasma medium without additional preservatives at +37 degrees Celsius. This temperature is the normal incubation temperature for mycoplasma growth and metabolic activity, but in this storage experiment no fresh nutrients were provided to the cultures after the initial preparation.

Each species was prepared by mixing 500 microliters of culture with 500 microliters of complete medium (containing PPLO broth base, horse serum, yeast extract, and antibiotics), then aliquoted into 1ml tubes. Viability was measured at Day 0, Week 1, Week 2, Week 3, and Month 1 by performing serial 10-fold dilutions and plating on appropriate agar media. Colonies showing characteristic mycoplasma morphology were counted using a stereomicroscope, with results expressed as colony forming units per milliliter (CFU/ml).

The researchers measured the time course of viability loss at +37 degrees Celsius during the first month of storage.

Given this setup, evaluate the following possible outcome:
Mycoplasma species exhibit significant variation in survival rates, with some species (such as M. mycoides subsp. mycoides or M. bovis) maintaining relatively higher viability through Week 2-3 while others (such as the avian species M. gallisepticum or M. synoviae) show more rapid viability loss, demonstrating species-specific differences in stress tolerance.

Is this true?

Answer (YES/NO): NO